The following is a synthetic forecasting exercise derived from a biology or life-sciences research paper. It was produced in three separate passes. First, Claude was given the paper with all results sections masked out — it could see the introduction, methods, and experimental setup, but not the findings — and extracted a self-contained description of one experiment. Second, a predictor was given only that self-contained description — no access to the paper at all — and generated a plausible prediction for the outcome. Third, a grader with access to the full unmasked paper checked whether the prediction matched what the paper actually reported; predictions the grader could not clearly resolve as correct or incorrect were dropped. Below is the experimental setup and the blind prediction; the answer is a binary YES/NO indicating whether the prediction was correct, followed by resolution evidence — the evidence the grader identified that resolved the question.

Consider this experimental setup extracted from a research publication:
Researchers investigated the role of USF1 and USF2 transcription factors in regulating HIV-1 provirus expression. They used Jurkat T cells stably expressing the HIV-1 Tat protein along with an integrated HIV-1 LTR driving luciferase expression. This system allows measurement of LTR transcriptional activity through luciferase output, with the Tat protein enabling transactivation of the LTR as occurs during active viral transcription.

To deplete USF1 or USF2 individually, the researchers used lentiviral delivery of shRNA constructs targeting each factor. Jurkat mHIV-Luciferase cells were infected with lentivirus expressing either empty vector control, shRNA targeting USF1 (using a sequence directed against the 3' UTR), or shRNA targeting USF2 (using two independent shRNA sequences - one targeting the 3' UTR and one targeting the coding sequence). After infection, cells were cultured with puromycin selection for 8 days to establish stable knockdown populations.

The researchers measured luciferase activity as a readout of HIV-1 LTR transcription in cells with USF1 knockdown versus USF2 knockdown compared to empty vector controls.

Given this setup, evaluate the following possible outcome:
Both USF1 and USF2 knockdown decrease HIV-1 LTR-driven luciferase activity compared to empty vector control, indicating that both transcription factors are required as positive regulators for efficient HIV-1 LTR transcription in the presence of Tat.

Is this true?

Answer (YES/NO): NO